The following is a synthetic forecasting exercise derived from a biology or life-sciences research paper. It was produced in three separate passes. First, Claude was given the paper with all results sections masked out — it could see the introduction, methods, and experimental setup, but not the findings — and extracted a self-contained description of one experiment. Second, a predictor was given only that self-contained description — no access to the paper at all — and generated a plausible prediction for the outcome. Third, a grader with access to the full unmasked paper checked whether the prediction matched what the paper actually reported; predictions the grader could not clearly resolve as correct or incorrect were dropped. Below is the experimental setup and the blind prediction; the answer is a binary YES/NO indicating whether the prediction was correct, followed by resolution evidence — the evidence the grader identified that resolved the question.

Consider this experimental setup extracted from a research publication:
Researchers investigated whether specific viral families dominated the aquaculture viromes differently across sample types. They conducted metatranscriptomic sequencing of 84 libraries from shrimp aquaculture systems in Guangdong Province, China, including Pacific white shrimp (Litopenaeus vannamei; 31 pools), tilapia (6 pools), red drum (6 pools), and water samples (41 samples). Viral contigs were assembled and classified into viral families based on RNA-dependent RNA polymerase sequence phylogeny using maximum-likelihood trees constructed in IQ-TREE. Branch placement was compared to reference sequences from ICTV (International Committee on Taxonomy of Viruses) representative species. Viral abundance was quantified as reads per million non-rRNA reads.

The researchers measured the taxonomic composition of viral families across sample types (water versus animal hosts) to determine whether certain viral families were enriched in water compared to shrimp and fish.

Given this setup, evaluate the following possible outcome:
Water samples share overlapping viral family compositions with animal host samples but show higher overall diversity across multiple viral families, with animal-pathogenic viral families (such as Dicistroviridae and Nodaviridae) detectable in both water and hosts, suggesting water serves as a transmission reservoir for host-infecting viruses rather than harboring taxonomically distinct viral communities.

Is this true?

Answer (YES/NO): YES